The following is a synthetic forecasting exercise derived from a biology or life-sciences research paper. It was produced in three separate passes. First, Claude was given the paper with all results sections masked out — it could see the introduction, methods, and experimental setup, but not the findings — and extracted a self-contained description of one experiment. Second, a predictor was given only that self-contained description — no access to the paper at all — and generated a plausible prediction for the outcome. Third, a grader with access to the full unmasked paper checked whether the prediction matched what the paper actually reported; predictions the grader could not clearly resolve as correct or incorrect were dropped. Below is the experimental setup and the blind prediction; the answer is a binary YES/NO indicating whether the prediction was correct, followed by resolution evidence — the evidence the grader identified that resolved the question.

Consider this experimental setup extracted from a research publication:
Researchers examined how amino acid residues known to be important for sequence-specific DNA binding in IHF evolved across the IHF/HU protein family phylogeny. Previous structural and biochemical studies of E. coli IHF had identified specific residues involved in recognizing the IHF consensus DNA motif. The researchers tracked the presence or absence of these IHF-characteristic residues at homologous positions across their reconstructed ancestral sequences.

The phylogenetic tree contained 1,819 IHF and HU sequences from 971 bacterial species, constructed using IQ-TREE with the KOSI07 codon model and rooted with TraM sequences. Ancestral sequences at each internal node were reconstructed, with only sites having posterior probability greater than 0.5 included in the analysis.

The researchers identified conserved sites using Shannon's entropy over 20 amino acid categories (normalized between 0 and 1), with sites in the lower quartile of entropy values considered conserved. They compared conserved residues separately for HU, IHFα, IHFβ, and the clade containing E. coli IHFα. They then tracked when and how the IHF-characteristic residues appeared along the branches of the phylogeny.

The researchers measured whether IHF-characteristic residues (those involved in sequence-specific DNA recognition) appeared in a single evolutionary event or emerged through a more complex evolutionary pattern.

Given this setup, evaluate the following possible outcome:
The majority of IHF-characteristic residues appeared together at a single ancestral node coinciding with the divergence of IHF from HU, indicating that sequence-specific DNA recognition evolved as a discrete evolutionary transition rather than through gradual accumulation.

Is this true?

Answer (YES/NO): NO